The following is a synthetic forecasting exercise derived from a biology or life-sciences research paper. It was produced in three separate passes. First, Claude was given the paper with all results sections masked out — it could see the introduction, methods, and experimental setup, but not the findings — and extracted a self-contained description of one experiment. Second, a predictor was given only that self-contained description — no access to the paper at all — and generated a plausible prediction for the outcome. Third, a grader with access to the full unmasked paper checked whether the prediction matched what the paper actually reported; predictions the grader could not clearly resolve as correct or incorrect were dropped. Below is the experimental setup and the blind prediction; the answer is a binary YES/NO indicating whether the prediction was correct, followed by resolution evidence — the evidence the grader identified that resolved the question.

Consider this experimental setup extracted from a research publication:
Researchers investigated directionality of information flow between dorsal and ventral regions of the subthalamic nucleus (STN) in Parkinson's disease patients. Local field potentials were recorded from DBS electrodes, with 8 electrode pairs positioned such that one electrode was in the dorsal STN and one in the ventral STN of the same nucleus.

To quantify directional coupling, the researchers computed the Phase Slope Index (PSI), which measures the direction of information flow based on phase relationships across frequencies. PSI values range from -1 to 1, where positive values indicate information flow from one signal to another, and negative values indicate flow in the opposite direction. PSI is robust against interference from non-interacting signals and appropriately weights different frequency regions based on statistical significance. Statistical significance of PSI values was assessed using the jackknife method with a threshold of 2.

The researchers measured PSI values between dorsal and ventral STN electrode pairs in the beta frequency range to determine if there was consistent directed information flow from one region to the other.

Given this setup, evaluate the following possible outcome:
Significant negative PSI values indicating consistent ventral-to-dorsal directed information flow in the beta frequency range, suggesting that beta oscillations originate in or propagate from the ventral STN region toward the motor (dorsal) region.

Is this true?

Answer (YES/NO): NO